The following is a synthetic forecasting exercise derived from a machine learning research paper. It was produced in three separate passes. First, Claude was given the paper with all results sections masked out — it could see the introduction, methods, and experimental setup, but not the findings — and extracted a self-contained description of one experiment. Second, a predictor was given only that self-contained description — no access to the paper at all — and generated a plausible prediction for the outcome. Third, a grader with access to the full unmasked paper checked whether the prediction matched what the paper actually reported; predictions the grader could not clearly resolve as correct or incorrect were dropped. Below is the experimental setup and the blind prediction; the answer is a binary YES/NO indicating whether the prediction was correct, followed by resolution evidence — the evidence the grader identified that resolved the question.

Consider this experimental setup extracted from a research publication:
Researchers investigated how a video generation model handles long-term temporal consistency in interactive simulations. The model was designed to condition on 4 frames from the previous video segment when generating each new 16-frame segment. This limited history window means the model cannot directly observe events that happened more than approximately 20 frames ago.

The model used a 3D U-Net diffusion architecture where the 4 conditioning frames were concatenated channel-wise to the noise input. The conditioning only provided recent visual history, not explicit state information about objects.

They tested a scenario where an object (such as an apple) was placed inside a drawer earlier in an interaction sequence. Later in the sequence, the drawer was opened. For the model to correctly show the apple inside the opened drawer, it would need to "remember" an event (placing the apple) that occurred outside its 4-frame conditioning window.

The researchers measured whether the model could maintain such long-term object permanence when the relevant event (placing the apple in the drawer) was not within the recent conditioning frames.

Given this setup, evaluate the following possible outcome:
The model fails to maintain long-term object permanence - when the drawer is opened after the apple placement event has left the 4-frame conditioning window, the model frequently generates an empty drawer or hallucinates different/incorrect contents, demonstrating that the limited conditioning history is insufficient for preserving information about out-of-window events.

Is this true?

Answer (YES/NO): NO